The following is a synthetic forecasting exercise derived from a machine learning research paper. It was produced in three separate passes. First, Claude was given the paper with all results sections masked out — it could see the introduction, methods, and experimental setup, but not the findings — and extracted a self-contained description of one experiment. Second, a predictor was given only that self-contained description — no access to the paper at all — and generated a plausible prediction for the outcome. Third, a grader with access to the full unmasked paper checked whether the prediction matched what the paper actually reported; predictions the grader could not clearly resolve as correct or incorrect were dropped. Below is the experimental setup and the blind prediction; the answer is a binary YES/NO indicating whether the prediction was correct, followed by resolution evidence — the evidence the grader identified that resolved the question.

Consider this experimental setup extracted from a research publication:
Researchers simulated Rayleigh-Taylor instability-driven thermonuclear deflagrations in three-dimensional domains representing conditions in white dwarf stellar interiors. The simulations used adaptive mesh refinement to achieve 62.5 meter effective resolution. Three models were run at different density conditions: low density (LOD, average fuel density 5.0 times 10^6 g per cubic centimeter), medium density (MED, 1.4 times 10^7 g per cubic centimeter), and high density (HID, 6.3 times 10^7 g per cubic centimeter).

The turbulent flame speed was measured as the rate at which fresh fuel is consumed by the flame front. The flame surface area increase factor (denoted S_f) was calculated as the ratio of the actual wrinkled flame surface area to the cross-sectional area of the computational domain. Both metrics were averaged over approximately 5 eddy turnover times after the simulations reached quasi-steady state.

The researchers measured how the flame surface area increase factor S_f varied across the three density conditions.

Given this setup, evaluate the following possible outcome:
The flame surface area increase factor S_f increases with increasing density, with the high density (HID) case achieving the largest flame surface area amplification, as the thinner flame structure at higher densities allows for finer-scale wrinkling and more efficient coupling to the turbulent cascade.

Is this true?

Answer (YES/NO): YES